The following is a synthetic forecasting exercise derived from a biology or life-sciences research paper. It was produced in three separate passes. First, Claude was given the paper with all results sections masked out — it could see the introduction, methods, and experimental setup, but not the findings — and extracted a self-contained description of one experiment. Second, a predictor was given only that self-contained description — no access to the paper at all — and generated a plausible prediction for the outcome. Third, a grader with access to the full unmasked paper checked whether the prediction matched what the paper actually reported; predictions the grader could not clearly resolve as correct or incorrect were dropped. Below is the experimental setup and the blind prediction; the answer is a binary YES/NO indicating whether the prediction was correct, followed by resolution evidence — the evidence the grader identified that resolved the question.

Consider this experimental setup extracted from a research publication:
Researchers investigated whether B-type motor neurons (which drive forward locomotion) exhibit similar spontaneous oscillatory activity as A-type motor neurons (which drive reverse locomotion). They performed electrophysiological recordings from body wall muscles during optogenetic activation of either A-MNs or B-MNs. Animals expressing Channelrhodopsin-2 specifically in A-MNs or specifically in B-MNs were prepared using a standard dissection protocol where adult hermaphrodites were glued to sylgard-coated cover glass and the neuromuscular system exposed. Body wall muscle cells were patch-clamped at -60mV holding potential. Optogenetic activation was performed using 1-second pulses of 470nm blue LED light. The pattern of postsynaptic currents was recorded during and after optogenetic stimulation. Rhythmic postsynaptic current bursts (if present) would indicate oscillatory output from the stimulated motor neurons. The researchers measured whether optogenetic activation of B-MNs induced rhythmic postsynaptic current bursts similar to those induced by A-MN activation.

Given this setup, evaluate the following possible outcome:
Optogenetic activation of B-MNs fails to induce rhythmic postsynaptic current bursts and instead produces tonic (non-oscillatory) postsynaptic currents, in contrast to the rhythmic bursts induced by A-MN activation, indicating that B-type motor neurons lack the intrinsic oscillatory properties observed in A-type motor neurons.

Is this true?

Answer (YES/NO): YES